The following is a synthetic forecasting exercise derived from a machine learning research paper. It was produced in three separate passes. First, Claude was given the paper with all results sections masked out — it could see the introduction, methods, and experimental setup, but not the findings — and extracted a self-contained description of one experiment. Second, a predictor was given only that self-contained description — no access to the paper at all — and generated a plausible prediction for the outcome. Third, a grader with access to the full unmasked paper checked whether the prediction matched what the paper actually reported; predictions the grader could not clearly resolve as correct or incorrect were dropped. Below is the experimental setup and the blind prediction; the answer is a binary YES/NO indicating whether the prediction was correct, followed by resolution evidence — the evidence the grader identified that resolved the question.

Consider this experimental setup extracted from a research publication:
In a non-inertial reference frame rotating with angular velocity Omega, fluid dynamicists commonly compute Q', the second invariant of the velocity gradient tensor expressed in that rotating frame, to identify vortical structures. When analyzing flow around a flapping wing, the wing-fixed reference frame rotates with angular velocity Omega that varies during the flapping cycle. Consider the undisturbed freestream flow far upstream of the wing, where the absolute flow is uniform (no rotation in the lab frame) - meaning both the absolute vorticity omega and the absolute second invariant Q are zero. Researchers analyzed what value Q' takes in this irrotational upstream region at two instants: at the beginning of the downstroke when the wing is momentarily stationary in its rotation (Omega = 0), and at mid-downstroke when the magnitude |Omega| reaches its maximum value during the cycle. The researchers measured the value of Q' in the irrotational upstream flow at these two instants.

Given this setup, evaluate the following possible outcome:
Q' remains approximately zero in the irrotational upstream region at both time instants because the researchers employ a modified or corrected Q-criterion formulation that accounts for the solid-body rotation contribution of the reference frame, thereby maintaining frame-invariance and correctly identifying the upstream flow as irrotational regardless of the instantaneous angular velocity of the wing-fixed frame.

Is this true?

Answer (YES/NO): NO